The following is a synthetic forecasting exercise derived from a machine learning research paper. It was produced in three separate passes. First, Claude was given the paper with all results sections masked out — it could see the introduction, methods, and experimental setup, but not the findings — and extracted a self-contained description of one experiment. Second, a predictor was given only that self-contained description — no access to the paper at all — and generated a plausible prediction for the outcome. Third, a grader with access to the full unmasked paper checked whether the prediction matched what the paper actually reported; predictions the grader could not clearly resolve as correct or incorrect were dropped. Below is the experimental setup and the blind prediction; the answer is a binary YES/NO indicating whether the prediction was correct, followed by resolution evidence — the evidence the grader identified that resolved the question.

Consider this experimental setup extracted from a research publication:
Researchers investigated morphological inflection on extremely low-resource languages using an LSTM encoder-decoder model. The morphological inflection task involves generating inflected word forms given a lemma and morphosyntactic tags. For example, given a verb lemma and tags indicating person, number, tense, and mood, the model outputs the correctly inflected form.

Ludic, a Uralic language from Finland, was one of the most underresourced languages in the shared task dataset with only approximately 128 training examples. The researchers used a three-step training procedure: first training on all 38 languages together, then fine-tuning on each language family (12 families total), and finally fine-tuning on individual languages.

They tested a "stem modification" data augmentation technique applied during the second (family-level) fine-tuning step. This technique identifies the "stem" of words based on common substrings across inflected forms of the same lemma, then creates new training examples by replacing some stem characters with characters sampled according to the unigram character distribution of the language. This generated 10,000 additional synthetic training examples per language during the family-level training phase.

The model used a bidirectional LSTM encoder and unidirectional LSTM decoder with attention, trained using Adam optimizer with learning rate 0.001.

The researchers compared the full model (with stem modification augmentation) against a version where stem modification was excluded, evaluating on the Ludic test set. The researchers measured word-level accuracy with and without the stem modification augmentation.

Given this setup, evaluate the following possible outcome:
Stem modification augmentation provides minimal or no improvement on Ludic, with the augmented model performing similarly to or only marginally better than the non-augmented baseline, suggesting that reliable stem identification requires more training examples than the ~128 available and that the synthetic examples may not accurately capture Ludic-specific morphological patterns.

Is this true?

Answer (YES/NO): NO